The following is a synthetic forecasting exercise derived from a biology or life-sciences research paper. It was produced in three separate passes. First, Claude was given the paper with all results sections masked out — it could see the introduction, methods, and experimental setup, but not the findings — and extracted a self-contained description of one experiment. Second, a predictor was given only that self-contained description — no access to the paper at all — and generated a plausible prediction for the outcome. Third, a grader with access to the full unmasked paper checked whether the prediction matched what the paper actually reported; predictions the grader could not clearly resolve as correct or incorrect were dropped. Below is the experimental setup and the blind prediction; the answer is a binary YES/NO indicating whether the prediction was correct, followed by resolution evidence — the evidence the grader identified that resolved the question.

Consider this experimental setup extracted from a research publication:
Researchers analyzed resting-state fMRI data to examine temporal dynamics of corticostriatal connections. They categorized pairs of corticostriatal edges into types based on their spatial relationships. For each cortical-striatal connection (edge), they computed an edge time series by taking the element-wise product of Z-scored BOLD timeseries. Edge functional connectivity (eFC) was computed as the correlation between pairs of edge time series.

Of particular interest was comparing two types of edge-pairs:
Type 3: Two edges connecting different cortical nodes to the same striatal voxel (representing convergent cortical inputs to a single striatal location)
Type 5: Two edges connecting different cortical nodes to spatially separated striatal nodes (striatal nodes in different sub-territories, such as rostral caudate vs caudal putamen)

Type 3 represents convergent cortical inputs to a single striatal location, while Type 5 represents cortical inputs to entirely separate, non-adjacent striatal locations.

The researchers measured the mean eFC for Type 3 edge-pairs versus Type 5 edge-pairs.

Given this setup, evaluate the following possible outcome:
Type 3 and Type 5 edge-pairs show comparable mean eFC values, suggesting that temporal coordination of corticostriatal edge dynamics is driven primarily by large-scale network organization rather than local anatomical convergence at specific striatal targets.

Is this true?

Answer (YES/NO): NO